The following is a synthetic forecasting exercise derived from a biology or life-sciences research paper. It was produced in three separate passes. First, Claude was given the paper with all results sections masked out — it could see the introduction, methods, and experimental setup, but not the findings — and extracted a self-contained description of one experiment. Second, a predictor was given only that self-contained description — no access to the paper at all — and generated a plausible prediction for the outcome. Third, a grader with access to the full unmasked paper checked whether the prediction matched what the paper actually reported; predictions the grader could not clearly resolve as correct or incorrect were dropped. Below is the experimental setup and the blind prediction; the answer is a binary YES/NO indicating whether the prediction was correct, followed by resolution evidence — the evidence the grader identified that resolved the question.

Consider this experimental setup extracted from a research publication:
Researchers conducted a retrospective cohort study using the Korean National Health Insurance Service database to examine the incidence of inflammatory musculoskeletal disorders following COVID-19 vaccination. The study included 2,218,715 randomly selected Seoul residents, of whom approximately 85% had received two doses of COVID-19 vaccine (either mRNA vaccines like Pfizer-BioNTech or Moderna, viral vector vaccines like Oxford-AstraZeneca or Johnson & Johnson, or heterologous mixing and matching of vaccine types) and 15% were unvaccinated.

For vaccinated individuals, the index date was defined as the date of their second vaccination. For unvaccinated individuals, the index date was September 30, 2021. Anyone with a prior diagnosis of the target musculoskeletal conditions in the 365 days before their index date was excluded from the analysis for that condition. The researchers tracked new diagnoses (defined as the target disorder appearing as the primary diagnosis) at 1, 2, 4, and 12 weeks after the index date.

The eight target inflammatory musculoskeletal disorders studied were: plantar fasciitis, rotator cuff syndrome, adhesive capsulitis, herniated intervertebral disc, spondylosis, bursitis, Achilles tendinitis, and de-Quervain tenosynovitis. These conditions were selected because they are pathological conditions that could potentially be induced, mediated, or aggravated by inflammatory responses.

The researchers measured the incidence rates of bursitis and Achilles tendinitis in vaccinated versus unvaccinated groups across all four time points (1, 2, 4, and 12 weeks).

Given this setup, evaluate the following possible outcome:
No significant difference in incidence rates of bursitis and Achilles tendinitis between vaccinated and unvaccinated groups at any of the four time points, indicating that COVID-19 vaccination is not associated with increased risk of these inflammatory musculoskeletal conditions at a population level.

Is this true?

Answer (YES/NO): NO